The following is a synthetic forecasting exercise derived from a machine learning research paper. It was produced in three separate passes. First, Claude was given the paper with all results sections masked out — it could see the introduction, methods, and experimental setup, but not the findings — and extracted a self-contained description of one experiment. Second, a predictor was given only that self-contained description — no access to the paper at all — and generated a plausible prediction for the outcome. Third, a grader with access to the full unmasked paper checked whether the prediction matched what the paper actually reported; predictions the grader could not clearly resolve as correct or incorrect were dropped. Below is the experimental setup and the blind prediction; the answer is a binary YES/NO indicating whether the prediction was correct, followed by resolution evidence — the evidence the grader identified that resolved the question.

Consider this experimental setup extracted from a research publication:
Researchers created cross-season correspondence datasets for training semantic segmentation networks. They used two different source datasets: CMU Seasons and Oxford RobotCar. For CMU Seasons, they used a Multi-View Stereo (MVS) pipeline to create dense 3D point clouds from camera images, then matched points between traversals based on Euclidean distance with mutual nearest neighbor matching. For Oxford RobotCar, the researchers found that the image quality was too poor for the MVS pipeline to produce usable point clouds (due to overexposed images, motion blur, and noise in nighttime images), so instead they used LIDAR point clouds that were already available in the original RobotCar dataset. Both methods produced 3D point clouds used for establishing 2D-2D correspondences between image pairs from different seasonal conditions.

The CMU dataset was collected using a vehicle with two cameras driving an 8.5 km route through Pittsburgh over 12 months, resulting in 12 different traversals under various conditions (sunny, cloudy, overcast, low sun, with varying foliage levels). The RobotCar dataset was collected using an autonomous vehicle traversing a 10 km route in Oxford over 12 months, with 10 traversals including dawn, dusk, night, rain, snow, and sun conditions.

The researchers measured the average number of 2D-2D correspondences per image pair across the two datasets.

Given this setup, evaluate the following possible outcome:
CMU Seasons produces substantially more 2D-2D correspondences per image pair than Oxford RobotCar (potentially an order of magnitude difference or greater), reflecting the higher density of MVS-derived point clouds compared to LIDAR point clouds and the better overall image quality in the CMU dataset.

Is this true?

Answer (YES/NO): NO